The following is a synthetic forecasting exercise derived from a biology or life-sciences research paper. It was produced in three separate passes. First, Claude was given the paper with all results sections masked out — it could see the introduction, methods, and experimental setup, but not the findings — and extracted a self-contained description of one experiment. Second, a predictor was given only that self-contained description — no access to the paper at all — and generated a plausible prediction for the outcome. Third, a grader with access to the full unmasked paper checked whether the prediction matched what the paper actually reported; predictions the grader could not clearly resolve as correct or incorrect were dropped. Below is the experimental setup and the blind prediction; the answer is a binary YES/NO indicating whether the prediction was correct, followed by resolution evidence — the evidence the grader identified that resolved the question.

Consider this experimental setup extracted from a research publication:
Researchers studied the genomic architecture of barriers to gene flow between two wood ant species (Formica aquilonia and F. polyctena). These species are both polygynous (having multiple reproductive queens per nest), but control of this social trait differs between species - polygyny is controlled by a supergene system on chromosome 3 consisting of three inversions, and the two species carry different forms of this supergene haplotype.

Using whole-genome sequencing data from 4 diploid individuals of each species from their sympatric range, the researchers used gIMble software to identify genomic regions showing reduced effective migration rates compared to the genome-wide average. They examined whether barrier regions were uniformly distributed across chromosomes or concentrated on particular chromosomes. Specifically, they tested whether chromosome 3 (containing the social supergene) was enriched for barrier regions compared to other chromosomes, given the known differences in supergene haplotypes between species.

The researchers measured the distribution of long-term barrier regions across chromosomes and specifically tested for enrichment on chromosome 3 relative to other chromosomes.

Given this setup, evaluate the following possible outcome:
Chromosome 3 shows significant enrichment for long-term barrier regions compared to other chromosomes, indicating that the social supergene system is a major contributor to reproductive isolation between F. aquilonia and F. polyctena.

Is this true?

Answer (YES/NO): NO